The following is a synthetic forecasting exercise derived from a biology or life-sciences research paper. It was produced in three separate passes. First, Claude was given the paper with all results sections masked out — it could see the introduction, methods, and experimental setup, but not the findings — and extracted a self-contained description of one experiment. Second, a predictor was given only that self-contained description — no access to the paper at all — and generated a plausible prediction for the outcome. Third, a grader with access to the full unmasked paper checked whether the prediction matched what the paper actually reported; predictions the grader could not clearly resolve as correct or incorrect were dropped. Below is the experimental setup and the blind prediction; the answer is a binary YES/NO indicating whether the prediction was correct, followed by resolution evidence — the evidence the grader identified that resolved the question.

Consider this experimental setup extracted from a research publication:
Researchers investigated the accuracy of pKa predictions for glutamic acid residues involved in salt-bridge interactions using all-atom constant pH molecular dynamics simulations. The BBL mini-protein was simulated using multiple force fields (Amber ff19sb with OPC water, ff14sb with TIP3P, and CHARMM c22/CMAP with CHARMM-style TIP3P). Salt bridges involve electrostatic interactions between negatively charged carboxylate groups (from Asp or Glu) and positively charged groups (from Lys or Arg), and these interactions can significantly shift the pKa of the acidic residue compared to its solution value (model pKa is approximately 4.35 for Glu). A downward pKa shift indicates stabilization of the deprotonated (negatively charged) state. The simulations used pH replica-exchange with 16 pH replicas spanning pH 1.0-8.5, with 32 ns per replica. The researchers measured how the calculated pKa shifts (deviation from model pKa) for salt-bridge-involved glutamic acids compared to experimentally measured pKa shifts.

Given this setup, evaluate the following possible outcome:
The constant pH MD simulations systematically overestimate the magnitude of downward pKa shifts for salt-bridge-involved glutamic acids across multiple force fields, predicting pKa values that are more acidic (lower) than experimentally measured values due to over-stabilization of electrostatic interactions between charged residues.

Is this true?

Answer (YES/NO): YES